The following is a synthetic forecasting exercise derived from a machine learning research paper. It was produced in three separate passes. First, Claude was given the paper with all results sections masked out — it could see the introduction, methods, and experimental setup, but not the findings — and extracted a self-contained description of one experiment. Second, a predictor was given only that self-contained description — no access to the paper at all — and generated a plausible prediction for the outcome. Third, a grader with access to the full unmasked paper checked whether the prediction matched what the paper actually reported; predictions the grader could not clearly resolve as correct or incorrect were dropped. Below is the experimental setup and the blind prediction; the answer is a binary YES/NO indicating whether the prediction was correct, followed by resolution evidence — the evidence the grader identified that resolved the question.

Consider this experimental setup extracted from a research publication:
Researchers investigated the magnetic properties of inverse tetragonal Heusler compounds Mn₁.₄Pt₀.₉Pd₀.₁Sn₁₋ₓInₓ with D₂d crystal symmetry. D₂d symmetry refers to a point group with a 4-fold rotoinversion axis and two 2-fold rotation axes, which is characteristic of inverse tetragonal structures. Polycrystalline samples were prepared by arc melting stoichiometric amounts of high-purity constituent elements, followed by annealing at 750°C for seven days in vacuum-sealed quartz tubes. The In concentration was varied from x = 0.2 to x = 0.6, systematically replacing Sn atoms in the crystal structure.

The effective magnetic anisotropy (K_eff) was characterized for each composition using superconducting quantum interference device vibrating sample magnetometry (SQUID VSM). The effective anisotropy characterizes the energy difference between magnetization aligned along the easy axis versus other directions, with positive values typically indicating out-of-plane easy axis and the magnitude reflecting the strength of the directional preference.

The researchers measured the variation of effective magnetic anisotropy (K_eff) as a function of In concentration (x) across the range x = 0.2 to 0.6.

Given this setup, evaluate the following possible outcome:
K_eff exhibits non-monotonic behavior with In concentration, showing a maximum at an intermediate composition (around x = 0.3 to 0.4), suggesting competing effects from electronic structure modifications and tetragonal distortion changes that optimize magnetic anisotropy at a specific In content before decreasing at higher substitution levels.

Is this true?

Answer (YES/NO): NO